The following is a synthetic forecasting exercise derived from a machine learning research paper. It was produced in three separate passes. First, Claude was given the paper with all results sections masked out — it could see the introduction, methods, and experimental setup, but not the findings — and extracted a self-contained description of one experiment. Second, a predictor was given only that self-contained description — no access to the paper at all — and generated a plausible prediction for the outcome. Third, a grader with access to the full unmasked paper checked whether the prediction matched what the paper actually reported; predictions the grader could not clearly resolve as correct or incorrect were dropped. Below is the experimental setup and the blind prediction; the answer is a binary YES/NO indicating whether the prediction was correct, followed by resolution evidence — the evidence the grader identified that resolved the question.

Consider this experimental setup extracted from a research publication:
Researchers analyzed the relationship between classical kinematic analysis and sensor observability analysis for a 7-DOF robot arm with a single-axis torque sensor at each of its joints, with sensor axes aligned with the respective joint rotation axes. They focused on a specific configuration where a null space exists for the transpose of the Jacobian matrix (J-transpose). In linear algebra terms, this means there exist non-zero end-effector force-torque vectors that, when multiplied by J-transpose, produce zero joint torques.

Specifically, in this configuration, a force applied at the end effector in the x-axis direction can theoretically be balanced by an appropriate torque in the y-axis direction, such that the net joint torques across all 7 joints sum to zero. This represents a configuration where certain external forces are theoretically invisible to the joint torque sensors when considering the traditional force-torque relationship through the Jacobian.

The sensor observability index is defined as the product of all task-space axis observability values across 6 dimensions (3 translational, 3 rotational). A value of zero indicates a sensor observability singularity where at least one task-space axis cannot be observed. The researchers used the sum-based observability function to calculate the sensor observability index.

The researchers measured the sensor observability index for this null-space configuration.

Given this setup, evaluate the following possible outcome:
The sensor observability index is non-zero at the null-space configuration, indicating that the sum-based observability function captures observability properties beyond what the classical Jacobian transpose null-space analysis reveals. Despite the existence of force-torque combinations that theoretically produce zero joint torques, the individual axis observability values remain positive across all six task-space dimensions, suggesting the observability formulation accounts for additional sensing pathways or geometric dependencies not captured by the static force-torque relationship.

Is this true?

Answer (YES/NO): YES